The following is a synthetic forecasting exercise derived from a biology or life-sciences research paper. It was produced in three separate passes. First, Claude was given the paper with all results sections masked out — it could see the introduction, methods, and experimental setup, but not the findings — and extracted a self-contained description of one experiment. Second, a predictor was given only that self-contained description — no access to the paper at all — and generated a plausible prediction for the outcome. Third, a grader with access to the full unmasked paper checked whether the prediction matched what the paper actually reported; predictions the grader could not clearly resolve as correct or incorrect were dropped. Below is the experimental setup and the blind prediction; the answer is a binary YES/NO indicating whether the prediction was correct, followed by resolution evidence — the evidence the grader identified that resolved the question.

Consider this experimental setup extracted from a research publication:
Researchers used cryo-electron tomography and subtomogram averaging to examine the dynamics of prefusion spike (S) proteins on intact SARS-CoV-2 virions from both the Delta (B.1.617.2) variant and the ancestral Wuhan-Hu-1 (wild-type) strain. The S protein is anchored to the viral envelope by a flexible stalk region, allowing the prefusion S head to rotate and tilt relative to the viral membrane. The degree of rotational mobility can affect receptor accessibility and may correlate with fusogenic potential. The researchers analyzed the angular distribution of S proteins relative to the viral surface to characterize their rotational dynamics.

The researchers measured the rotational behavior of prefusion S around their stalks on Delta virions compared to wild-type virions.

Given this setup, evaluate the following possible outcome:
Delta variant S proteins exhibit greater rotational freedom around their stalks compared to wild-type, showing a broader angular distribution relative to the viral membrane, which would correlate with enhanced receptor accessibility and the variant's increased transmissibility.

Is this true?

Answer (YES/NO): YES